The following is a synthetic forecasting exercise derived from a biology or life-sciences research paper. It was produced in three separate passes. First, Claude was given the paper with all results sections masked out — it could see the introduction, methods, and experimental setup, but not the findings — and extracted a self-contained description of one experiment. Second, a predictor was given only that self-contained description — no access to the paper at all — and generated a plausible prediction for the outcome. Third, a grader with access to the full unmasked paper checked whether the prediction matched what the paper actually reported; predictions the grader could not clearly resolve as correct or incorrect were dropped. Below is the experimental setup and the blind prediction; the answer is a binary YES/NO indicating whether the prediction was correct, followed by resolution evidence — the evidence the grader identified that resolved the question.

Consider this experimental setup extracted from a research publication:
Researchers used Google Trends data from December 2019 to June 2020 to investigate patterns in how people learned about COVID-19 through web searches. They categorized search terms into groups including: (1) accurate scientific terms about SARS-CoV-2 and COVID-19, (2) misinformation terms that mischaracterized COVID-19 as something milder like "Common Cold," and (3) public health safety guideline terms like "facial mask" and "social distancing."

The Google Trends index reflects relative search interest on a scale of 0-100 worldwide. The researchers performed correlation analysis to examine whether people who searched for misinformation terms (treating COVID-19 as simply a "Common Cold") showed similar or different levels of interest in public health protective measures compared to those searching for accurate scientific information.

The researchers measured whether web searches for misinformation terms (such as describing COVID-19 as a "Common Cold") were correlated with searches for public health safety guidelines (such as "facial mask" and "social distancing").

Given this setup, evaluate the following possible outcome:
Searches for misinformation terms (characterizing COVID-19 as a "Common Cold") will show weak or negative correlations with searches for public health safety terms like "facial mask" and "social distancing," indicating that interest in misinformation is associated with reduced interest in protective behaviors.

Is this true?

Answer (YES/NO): YES